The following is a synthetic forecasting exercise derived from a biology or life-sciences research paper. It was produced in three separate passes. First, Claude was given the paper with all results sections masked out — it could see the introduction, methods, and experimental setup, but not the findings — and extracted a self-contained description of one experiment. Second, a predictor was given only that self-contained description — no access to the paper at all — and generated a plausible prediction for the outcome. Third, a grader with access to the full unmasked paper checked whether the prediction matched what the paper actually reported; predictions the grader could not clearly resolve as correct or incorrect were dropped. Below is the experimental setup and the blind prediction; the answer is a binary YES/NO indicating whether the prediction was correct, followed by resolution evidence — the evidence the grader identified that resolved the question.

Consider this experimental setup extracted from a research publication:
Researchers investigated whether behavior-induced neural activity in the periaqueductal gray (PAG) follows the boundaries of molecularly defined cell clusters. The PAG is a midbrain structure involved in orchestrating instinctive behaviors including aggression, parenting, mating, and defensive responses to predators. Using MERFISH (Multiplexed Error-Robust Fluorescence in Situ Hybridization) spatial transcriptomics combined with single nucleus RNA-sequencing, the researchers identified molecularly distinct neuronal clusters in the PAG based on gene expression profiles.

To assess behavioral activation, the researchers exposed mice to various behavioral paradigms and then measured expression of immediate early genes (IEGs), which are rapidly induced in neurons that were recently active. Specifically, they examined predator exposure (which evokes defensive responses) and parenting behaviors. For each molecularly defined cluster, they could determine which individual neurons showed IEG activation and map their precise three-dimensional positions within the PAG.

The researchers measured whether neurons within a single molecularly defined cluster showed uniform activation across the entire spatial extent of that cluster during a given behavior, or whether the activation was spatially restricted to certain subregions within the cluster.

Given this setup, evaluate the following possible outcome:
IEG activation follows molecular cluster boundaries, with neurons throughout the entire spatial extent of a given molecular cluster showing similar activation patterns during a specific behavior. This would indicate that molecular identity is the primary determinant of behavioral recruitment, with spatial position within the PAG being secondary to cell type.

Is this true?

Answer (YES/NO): NO